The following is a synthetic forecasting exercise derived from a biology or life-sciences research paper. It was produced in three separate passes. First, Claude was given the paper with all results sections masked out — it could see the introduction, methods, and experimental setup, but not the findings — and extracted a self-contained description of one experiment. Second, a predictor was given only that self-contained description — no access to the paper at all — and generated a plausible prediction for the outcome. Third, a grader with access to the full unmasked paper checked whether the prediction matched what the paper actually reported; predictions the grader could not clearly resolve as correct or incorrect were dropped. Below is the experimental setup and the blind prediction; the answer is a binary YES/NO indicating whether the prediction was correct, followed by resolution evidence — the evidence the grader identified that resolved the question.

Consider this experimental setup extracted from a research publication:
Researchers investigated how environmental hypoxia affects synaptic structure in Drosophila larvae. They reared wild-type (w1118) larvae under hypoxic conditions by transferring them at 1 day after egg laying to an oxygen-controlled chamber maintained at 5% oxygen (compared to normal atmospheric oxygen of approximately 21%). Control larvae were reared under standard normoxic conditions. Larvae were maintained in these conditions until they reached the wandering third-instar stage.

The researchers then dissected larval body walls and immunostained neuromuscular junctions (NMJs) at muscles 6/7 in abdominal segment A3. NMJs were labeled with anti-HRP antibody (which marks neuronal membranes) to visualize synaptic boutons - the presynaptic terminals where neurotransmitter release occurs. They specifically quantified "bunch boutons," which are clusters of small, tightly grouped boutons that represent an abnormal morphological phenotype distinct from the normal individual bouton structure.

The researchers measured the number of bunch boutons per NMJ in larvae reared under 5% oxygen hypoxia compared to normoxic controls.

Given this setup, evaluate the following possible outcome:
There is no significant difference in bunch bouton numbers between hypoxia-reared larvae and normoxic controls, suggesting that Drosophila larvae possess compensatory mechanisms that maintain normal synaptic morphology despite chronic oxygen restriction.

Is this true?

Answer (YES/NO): NO